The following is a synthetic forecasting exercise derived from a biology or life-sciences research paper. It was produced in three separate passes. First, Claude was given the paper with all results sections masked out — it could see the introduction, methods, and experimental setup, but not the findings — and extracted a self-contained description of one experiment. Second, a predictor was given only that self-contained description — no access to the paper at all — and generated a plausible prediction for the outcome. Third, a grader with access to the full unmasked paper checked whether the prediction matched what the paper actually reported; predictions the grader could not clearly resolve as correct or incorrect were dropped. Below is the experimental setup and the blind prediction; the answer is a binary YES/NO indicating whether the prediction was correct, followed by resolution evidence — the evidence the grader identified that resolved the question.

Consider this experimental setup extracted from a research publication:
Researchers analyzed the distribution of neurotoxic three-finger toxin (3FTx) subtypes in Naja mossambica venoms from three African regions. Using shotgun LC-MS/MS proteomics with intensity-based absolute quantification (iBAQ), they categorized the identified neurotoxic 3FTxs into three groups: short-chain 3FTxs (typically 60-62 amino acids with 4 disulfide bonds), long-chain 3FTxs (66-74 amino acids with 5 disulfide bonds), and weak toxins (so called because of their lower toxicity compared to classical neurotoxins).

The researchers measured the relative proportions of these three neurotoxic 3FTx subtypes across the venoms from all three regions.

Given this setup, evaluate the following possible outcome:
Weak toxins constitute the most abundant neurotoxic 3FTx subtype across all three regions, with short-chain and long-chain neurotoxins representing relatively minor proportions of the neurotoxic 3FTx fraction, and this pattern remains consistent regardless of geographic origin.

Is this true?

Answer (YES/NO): NO